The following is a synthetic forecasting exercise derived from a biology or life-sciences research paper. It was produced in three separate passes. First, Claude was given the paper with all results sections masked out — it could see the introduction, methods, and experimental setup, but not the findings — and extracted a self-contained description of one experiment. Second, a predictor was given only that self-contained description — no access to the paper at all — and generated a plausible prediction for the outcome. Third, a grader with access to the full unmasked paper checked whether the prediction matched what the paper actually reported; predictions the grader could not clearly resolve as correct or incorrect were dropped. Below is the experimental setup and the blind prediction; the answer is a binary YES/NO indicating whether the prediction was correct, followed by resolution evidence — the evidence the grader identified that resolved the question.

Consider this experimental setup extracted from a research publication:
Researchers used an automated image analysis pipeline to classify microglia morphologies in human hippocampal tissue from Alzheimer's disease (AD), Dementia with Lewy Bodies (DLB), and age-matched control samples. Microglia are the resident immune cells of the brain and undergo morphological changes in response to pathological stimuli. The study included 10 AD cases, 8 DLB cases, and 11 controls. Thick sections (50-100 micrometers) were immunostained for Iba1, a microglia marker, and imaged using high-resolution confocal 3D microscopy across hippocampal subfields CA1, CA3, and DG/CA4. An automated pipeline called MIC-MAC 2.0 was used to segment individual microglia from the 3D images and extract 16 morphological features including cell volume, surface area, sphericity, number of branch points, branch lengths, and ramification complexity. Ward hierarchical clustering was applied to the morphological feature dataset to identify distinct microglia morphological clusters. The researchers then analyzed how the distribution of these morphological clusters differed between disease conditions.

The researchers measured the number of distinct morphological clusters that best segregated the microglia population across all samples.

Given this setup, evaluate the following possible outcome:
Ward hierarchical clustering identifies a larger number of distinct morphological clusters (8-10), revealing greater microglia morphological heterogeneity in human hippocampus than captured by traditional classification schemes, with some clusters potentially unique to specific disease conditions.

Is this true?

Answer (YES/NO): NO